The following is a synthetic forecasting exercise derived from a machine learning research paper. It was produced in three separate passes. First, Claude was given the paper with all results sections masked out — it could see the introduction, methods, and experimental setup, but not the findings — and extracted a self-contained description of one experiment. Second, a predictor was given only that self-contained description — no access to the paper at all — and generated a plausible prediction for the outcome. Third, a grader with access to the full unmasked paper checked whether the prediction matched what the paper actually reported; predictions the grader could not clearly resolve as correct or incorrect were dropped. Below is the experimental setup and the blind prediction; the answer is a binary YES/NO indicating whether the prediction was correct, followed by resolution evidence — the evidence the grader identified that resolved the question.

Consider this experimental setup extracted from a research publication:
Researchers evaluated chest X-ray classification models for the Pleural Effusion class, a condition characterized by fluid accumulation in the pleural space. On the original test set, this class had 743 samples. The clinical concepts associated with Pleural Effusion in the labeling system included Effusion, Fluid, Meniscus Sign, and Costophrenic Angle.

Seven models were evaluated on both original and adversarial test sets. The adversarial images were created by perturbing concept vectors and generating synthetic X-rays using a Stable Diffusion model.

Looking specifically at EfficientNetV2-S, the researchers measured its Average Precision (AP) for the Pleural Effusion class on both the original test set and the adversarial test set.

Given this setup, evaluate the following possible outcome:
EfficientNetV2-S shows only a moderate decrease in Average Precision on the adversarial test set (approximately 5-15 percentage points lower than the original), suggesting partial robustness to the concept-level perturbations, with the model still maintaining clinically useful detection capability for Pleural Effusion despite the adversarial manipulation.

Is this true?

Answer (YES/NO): NO